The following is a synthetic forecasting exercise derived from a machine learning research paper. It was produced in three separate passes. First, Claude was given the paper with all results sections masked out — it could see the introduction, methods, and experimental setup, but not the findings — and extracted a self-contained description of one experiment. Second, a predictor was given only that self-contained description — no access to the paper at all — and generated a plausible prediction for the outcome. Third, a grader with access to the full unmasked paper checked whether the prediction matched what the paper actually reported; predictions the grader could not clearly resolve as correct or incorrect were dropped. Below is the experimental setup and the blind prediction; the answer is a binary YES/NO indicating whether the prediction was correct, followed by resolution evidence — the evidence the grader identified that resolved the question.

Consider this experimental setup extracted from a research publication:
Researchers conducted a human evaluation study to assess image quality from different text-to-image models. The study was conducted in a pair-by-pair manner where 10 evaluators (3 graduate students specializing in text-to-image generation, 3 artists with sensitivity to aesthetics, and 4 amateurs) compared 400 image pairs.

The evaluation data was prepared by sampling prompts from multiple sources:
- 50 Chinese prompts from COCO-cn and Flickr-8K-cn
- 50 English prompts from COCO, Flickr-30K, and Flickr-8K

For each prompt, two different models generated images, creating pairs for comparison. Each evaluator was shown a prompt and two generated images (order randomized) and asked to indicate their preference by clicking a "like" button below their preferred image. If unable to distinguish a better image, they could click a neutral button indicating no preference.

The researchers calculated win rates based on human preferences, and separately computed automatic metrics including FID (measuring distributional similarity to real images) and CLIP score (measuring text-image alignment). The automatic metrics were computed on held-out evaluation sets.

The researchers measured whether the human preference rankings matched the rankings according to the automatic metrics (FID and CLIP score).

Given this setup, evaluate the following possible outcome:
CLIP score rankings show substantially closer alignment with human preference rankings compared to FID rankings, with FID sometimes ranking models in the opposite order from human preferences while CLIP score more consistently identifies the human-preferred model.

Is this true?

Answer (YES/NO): NO